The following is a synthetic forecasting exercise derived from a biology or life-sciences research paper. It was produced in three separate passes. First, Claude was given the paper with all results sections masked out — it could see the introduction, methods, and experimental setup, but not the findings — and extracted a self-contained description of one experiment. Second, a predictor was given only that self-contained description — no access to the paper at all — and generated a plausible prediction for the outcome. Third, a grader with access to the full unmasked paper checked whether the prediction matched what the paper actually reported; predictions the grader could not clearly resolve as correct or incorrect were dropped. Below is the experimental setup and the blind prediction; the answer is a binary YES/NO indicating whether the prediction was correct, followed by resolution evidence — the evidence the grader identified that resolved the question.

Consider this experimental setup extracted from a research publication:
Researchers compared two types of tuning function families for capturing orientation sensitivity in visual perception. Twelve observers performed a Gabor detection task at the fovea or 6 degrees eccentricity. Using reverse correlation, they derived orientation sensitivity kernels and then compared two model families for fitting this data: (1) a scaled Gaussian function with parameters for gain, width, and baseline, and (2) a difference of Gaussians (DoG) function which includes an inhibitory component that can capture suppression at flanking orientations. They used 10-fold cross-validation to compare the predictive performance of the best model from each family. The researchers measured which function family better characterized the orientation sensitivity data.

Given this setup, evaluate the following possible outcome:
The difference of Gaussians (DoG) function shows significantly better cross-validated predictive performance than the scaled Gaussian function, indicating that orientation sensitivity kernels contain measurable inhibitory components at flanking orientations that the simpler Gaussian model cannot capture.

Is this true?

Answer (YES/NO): NO